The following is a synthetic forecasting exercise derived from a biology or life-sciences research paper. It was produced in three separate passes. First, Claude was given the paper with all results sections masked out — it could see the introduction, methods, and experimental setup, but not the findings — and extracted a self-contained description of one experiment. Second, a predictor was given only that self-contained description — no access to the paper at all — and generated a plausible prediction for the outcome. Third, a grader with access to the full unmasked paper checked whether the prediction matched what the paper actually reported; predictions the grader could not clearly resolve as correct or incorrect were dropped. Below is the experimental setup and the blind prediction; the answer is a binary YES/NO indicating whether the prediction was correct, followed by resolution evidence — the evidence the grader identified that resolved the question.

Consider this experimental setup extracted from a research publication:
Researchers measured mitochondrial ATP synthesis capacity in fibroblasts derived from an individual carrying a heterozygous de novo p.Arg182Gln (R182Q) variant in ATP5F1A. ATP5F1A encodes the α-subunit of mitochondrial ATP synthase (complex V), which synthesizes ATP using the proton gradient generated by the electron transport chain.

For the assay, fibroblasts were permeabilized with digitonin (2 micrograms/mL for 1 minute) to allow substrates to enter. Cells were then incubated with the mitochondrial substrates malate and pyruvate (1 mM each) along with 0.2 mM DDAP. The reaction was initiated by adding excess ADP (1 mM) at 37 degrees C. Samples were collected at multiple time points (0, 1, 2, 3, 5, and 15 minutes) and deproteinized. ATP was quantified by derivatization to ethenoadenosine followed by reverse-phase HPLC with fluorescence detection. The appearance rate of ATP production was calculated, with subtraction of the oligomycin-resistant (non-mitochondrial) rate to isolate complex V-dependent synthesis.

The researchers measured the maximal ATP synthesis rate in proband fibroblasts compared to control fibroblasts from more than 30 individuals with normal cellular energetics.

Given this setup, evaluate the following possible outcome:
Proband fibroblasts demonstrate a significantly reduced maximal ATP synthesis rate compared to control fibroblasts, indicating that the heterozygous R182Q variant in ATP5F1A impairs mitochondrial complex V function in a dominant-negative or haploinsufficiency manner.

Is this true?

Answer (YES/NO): YES